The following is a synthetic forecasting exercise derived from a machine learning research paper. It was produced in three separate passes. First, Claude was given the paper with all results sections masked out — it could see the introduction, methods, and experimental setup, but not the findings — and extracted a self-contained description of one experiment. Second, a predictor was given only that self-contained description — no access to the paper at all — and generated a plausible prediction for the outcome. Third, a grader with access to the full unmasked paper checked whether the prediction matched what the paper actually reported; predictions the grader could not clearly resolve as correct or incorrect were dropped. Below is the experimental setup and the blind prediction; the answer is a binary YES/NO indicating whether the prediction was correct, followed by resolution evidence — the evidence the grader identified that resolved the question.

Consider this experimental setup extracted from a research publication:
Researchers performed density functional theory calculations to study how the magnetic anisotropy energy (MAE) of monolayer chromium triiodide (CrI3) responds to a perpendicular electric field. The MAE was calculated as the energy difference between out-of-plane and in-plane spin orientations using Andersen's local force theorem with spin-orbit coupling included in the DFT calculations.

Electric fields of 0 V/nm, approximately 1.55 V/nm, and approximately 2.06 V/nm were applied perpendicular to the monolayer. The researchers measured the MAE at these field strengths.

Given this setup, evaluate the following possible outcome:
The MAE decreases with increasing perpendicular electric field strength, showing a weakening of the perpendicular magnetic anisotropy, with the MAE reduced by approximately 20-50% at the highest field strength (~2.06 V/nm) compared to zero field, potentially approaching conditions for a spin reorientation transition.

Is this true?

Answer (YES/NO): NO